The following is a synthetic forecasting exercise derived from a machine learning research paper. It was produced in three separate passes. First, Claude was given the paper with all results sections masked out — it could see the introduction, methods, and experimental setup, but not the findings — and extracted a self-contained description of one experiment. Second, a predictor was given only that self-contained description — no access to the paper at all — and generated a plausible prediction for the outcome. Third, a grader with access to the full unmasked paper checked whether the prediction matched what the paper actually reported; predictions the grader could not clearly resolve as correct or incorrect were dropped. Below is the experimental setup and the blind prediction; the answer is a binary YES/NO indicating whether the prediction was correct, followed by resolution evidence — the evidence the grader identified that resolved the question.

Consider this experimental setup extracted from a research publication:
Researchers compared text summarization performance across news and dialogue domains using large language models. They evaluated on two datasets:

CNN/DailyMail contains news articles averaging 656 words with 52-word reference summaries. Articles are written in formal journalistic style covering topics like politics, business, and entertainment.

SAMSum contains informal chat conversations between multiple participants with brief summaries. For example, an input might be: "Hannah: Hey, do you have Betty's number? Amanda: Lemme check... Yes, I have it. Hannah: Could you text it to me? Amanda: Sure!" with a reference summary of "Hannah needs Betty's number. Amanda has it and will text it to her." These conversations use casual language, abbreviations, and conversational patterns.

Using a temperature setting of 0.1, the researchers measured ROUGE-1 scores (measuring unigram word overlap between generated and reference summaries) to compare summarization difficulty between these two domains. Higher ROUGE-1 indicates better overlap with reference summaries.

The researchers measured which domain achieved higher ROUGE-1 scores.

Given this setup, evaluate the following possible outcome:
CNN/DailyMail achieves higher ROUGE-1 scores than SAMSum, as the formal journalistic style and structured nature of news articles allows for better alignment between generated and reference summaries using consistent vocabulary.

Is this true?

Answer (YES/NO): NO